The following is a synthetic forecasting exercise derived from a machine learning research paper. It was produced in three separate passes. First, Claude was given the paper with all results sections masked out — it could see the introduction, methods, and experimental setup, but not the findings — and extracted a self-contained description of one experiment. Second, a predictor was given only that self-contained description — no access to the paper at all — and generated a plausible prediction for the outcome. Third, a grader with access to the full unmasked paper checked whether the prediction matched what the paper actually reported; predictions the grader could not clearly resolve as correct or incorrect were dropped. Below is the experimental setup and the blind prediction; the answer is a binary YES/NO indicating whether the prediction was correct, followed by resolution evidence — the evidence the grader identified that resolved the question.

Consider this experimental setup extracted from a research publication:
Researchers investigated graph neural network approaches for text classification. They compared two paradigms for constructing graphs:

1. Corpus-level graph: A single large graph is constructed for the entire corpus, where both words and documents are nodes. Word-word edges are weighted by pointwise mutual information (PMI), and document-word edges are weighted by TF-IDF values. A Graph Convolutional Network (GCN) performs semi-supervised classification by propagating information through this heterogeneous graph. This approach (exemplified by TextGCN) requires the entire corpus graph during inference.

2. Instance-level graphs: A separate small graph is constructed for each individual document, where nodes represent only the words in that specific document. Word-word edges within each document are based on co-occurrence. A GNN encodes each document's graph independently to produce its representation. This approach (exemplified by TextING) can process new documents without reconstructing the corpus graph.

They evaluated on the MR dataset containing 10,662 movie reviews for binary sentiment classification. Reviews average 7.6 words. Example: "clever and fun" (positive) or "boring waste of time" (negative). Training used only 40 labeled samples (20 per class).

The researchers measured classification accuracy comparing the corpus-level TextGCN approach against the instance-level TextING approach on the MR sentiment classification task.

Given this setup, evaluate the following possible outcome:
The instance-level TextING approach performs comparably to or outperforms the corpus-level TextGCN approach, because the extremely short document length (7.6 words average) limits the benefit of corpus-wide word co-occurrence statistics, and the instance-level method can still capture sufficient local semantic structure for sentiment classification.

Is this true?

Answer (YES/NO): YES